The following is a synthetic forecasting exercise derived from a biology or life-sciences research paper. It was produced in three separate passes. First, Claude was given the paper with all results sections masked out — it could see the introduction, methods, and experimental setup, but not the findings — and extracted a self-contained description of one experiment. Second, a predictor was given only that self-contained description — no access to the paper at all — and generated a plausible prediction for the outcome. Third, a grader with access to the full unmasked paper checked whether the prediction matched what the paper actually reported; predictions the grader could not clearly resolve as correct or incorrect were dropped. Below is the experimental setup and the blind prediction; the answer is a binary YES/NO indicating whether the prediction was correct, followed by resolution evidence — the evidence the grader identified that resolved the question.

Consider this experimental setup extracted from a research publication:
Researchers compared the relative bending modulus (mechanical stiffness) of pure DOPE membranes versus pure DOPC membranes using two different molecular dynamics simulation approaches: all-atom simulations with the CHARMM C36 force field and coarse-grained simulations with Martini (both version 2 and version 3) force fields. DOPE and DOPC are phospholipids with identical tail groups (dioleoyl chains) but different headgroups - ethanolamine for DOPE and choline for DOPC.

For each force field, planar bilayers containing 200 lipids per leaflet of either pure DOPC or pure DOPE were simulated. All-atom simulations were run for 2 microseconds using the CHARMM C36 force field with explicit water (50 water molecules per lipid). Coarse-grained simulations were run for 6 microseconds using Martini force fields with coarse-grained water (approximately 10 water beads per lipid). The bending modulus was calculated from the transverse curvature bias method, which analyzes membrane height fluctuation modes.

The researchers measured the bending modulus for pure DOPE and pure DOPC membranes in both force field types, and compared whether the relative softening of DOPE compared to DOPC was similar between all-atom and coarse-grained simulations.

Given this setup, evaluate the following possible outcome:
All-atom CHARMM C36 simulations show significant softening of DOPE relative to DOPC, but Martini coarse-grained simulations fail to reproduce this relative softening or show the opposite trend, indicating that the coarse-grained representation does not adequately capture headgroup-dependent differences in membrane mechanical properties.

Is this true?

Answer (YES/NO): NO